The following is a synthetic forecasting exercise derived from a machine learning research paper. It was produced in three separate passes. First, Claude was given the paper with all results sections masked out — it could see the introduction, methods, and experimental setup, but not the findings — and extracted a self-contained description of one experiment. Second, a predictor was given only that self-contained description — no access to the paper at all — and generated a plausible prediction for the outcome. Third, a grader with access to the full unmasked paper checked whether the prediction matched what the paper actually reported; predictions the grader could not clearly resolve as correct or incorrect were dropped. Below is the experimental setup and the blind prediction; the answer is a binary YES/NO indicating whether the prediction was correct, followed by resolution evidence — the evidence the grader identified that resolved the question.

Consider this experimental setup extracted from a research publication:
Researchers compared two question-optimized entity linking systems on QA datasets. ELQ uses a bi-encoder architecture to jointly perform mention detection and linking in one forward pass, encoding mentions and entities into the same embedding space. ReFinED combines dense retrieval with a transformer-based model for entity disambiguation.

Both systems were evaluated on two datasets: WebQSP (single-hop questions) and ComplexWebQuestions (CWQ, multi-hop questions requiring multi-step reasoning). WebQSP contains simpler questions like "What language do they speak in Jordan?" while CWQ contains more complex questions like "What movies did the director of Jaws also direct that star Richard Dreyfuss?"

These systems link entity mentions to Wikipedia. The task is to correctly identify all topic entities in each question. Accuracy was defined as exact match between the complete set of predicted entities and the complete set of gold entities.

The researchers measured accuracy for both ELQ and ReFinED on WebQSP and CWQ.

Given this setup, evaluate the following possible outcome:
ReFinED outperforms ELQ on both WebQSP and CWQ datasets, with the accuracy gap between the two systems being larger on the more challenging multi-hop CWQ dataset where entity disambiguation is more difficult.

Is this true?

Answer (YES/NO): NO